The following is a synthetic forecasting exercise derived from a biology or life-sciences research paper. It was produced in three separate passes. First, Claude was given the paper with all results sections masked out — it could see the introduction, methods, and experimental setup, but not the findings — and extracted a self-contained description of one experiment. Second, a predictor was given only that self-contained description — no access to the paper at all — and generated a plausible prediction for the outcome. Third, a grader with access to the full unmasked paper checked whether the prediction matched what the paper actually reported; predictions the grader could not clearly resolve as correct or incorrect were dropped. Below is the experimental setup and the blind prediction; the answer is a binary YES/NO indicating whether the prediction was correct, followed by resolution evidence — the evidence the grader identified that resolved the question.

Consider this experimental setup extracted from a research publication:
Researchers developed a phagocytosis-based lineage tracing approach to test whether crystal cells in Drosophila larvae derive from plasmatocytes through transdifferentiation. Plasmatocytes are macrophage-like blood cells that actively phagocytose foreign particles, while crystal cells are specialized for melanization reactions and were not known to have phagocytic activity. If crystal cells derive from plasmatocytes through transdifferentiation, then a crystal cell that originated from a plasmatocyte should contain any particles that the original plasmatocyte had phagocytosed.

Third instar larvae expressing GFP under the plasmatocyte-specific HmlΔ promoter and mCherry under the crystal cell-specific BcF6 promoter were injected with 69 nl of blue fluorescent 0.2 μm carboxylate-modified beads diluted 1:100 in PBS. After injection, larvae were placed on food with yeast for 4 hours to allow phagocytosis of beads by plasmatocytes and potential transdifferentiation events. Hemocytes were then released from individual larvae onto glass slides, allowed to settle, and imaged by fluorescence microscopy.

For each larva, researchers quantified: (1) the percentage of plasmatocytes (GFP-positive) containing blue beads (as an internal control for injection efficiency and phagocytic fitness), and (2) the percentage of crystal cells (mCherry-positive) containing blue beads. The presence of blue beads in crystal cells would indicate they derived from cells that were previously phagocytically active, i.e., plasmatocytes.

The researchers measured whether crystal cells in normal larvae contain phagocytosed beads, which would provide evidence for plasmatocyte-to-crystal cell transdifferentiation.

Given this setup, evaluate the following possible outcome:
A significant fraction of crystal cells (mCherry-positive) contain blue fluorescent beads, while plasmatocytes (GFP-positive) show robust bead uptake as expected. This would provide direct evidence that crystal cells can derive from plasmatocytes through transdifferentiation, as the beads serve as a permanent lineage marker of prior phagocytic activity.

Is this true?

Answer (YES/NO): YES